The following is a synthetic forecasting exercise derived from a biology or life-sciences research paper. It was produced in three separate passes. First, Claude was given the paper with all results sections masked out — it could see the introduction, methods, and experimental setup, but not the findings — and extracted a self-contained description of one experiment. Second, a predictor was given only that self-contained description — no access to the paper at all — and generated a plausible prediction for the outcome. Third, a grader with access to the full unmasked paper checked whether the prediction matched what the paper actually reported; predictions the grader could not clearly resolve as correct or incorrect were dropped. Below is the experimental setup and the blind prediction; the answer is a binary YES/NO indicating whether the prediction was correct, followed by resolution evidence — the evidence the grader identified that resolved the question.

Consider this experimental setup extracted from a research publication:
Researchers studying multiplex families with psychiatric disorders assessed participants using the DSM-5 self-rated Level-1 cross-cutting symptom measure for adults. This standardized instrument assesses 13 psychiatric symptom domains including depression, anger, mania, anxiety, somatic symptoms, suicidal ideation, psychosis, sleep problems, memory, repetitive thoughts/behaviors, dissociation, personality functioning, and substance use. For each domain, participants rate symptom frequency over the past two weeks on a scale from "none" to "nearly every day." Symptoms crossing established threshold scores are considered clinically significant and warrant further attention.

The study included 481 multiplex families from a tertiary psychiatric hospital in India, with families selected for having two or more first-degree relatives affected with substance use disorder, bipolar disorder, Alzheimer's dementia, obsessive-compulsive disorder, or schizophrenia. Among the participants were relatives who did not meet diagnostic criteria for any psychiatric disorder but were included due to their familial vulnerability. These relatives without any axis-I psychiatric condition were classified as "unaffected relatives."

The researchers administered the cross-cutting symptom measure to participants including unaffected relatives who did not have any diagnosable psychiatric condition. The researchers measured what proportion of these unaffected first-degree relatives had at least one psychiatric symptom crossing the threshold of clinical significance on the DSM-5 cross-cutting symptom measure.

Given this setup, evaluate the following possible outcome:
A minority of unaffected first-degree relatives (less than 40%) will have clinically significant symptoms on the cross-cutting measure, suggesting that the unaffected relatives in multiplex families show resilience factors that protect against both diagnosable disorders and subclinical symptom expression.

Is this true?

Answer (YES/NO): NO